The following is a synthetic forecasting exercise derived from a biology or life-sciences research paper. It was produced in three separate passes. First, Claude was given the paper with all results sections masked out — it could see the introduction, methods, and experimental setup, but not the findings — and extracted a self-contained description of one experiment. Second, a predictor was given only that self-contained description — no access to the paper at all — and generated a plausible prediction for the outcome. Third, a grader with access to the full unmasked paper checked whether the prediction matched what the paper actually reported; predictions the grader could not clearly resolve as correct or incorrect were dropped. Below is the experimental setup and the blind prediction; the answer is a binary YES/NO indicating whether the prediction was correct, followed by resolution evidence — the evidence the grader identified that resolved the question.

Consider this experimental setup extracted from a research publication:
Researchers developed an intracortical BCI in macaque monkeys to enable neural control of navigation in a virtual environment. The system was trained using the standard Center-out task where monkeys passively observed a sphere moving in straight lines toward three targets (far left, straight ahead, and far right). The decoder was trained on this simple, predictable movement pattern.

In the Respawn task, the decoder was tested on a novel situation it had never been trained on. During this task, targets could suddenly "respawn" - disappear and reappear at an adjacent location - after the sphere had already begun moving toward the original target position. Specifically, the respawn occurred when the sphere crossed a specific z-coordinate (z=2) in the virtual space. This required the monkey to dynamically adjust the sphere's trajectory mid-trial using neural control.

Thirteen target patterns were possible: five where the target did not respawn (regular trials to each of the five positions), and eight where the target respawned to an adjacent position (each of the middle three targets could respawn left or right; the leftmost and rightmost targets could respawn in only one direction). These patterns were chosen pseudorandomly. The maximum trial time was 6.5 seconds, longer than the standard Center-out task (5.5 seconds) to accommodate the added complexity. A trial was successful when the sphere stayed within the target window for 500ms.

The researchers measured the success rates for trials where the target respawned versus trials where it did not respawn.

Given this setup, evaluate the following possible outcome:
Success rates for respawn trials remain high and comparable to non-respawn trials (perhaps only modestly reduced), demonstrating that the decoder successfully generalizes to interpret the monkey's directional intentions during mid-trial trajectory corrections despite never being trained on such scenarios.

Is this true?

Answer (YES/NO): YES